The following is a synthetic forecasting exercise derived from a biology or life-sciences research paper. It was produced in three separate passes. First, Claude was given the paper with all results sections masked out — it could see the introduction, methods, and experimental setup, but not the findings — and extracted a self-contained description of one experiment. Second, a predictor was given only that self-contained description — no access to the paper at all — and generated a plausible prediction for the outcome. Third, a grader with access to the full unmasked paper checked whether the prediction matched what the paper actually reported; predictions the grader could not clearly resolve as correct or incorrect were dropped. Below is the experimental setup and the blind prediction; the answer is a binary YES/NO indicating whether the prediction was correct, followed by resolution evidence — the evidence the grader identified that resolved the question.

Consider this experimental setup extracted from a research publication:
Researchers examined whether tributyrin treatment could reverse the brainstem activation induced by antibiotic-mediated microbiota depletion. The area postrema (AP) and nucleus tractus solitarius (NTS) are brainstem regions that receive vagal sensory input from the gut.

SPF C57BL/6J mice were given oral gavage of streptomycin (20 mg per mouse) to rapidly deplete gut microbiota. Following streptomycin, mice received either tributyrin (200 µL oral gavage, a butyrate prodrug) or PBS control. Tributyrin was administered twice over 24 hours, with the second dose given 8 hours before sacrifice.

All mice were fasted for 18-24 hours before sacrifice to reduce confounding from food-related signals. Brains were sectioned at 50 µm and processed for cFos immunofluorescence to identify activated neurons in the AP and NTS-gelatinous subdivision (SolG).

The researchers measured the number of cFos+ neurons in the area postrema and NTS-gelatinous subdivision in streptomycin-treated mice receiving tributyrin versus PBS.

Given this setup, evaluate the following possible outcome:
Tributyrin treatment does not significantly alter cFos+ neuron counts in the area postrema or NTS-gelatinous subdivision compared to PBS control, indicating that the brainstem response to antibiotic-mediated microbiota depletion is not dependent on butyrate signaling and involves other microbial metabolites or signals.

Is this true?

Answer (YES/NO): NO